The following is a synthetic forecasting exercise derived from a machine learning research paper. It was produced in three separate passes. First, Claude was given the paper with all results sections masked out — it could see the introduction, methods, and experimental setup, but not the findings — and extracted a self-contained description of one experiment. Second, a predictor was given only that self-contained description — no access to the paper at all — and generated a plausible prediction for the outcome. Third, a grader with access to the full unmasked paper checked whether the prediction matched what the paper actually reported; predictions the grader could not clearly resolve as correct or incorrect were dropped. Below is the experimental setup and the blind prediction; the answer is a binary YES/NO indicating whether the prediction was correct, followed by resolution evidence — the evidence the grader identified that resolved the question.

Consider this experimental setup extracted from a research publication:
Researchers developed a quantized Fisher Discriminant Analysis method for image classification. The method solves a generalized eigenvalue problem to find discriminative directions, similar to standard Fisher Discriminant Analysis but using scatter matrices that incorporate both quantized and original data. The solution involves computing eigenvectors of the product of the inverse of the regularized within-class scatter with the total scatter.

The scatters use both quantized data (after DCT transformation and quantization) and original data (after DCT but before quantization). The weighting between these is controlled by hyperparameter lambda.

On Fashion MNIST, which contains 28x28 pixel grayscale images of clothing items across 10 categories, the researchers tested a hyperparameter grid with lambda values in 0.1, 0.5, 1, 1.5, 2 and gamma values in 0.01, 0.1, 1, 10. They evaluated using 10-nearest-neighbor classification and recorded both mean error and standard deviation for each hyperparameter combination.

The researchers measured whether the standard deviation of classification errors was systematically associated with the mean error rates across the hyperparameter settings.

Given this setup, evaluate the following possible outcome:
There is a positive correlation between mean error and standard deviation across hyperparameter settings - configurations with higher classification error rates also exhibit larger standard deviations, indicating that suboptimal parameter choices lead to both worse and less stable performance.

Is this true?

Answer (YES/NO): NO